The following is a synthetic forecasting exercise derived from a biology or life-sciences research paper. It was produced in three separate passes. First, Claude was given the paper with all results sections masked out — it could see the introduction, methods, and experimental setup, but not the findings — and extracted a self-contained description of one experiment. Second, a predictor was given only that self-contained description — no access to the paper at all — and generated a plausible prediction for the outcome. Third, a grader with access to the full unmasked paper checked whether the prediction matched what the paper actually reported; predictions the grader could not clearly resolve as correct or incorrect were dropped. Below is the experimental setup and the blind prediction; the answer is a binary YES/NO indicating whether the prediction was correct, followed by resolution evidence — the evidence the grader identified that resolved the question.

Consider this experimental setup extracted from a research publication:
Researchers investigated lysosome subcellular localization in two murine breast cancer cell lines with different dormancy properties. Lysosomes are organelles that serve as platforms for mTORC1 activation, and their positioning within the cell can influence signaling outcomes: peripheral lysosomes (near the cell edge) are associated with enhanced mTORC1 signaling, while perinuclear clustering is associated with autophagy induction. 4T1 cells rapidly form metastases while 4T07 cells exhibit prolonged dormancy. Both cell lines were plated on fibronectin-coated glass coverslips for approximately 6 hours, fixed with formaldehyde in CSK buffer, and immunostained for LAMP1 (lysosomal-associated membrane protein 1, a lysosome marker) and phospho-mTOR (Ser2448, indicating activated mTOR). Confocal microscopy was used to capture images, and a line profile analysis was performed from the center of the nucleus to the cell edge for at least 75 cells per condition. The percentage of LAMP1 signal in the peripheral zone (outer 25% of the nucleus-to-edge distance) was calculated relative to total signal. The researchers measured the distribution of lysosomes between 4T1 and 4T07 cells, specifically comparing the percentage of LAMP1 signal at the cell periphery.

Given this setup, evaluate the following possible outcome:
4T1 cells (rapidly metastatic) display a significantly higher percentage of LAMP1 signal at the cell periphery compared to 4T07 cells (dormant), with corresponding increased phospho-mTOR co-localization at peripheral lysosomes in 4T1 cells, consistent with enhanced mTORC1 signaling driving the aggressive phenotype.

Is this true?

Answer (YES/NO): NO